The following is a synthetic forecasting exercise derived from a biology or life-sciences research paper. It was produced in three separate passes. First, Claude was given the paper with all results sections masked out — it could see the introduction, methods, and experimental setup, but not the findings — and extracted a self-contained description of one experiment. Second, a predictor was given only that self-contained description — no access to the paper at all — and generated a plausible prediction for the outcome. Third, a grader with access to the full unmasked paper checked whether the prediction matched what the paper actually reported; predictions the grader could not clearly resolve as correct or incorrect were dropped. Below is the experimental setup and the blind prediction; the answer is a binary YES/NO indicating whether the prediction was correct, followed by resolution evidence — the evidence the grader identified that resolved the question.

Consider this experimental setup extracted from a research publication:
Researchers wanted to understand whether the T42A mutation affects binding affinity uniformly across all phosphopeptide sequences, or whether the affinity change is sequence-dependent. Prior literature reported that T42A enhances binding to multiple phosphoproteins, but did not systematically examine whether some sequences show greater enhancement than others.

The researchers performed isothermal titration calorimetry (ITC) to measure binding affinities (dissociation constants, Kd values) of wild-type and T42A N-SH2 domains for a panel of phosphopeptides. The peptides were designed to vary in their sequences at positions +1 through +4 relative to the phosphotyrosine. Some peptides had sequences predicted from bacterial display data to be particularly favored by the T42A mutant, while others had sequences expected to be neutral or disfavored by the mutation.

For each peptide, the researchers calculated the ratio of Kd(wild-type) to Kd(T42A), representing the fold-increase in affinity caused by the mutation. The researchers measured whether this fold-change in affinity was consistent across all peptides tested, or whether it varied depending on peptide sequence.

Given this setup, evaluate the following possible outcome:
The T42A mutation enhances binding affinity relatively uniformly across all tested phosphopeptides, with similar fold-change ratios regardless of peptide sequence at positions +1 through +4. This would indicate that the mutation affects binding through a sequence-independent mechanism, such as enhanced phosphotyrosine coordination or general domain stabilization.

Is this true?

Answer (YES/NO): NO